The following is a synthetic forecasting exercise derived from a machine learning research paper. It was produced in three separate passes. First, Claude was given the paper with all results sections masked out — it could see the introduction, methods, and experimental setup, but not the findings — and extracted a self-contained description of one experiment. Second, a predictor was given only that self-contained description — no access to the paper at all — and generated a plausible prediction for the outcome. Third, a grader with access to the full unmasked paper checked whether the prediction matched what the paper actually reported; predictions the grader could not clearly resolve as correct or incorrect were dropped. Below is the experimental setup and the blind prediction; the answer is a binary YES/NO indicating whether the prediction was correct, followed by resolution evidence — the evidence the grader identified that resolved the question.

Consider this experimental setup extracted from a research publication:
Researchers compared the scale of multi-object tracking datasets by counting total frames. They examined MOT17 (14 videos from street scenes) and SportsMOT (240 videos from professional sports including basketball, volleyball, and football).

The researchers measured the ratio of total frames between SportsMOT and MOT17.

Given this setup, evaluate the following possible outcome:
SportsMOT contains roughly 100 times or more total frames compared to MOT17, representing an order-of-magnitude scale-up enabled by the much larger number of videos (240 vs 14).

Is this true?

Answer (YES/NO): NO